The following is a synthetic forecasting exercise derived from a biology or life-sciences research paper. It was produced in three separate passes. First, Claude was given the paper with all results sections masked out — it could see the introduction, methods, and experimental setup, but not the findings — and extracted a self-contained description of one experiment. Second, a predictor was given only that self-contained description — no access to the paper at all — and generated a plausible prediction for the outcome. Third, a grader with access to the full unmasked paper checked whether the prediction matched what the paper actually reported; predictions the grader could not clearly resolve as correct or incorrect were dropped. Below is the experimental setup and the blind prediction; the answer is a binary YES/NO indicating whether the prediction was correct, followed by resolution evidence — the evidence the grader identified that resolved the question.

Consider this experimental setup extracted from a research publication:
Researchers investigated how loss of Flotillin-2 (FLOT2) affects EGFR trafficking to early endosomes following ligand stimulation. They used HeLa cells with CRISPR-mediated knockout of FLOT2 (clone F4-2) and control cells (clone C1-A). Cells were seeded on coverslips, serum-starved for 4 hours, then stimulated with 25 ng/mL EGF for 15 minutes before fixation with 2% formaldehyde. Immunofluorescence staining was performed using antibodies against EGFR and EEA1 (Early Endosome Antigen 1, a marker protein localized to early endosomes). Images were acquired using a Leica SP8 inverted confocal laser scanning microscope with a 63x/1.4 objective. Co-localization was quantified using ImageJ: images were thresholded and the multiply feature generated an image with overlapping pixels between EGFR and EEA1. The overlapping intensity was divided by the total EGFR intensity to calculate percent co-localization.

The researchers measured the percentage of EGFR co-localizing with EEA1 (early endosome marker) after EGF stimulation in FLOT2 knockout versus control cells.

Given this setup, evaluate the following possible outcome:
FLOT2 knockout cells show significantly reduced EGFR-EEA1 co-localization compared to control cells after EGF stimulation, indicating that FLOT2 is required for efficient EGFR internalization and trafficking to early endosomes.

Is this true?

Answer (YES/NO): NO